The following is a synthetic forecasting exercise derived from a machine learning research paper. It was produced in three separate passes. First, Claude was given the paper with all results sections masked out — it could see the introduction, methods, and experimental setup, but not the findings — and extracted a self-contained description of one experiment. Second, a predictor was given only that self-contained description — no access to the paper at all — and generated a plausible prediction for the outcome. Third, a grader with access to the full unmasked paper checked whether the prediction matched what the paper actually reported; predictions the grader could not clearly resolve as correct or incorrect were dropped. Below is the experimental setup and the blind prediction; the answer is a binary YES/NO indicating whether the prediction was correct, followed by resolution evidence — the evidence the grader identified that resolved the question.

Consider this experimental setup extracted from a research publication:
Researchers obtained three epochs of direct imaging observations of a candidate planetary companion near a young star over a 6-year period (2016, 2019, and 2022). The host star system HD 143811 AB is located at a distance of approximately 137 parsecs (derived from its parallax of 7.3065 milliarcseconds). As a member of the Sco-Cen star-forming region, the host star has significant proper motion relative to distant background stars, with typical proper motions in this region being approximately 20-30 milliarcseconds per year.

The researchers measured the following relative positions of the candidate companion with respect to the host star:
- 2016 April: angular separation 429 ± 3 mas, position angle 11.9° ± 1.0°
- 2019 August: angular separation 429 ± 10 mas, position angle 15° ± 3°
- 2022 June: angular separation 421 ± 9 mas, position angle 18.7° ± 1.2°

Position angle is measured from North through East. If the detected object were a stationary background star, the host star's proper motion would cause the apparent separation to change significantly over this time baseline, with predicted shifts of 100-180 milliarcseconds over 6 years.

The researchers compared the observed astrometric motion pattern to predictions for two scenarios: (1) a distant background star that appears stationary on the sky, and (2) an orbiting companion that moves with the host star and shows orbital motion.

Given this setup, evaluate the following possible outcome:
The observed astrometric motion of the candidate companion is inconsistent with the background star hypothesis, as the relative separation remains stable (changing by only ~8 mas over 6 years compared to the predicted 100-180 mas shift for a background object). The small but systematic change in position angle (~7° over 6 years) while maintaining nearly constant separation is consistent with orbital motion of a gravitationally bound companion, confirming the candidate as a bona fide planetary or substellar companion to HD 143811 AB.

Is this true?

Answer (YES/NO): YES